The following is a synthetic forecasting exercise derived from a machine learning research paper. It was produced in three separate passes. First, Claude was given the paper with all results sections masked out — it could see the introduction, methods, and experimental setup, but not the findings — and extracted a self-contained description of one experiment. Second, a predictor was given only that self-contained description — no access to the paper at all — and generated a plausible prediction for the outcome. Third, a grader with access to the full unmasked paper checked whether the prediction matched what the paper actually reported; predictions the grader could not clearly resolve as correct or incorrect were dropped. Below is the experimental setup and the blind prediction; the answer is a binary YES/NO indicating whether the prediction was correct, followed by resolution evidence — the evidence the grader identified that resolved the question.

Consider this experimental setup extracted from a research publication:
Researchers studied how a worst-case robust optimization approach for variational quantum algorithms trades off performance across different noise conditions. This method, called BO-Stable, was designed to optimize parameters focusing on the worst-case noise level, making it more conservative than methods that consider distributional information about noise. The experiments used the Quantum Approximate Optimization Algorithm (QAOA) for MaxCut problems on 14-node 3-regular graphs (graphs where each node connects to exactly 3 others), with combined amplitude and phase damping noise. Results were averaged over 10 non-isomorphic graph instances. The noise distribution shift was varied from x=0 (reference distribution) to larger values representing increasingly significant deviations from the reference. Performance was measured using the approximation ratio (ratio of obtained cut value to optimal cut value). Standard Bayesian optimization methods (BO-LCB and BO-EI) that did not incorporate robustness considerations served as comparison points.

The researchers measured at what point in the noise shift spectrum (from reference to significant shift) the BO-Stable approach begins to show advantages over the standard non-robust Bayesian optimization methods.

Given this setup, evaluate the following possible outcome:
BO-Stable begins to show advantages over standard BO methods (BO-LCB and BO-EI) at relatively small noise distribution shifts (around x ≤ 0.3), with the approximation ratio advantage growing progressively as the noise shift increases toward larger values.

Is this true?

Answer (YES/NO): NO